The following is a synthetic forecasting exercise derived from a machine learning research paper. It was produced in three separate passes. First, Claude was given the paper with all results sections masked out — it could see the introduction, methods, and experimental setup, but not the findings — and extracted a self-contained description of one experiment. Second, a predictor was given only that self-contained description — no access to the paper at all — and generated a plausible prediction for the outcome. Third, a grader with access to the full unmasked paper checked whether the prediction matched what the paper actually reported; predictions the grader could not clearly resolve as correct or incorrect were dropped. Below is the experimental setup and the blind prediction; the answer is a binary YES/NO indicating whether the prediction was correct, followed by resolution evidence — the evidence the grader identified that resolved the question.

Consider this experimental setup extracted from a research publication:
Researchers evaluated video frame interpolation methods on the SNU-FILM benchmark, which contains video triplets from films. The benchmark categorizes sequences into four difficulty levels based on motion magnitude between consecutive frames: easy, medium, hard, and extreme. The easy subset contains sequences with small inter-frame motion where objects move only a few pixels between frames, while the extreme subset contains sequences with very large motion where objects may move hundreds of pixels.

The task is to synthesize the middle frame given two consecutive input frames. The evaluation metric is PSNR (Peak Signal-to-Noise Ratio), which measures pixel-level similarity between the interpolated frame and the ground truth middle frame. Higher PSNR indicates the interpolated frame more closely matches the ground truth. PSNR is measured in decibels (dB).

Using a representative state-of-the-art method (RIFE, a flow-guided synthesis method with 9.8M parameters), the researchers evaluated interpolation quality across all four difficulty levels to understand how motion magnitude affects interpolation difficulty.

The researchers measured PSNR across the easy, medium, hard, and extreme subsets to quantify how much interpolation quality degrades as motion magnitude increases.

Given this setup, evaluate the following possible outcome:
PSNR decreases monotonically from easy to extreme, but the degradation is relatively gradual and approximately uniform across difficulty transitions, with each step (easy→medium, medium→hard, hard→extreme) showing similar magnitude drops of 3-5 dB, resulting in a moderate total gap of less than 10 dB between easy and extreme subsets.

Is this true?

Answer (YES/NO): NO